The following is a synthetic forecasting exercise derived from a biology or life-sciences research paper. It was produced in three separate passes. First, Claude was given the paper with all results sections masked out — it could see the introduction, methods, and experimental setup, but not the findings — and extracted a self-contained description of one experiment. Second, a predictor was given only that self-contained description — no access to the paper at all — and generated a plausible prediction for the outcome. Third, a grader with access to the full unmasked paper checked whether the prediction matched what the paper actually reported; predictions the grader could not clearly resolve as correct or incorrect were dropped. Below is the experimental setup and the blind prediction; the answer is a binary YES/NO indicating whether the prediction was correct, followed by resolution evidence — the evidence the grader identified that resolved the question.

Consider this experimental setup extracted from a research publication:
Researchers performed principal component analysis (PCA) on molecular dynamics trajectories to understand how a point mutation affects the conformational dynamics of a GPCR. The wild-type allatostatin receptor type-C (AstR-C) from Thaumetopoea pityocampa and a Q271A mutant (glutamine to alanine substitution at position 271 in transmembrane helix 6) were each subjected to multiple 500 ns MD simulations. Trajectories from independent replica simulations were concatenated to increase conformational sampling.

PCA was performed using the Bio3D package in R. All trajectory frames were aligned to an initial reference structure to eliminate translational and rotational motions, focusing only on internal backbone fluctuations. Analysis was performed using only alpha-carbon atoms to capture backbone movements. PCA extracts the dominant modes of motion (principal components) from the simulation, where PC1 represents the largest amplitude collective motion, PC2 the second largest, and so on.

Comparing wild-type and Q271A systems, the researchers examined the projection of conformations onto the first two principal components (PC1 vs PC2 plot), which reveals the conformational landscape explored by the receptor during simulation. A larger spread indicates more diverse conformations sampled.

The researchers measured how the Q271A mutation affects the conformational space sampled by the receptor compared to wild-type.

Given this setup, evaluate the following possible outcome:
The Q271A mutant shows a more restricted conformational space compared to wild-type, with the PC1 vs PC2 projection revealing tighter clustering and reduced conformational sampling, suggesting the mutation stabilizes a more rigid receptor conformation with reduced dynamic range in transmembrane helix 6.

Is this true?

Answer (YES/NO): YES